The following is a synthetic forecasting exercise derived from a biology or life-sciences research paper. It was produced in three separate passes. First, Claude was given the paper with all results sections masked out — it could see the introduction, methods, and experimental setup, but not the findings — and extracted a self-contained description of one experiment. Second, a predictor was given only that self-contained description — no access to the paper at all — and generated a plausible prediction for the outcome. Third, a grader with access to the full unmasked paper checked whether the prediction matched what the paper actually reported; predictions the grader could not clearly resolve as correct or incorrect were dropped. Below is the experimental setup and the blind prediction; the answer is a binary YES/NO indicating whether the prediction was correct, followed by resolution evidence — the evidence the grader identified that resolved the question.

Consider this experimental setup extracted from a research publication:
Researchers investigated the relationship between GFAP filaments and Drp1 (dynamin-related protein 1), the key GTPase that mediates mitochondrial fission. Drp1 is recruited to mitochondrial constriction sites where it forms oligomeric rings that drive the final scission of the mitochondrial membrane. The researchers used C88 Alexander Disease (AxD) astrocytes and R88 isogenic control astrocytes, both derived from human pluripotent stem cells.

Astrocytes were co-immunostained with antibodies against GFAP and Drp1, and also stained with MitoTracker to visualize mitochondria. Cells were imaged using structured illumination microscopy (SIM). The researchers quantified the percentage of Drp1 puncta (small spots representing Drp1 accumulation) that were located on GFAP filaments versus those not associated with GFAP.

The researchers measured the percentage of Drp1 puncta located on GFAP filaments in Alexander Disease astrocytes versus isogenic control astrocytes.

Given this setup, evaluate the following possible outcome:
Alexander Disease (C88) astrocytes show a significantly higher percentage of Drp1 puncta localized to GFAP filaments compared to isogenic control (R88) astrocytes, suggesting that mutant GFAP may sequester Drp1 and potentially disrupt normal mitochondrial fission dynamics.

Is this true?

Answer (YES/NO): YES